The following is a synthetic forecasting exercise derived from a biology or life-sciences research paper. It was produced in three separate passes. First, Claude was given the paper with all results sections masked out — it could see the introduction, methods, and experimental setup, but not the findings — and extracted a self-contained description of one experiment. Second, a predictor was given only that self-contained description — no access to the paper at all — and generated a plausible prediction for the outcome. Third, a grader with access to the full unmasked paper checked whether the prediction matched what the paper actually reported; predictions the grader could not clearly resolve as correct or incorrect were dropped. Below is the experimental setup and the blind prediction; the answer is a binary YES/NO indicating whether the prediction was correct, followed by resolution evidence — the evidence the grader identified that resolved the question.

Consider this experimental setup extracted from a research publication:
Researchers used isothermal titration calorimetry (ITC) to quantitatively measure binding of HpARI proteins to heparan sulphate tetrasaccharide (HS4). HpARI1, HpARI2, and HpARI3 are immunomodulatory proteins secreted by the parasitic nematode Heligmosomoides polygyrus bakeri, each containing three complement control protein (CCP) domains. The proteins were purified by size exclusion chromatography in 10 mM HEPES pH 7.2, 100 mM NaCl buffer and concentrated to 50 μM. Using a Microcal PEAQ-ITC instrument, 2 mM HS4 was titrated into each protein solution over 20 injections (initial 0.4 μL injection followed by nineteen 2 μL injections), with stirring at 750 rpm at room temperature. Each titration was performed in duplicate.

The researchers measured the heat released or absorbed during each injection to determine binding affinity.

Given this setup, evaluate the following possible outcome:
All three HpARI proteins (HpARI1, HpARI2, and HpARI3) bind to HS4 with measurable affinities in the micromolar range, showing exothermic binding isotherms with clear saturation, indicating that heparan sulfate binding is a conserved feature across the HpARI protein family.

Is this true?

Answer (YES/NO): NO